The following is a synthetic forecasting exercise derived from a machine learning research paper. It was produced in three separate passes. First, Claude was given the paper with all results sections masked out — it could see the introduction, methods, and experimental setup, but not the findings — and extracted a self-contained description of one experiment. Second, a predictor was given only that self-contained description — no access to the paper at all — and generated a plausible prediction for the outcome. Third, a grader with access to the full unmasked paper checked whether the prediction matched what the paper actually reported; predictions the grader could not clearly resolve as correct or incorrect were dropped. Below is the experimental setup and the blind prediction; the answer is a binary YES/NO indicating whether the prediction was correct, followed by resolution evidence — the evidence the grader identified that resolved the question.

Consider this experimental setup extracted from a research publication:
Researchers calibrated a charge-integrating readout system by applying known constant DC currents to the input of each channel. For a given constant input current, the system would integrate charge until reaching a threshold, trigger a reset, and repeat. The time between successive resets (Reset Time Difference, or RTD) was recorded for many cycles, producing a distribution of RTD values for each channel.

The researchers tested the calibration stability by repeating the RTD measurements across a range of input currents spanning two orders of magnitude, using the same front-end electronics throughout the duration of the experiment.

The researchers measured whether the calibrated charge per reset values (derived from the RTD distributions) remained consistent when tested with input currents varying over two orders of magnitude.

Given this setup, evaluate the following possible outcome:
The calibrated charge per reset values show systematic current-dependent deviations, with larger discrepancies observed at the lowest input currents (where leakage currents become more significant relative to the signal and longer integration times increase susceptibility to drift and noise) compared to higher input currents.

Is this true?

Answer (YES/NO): NO